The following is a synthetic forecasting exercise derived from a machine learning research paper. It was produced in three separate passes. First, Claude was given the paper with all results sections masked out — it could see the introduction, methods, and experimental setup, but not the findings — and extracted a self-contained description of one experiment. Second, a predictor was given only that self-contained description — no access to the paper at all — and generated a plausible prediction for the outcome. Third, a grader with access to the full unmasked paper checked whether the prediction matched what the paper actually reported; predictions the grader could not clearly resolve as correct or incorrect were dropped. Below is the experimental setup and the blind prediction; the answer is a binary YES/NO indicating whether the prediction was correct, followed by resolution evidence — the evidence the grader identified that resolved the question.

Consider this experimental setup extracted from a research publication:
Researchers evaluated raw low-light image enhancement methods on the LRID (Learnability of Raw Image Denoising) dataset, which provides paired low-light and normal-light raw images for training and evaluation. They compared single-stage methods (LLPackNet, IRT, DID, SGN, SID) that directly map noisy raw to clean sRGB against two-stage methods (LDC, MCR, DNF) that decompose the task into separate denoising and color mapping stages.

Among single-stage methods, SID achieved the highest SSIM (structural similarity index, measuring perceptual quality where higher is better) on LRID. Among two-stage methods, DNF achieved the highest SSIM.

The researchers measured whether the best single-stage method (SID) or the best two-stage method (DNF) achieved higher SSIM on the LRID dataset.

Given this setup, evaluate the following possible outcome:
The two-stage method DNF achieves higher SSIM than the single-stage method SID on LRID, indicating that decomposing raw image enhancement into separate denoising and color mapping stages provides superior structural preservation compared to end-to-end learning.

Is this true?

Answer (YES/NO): YES